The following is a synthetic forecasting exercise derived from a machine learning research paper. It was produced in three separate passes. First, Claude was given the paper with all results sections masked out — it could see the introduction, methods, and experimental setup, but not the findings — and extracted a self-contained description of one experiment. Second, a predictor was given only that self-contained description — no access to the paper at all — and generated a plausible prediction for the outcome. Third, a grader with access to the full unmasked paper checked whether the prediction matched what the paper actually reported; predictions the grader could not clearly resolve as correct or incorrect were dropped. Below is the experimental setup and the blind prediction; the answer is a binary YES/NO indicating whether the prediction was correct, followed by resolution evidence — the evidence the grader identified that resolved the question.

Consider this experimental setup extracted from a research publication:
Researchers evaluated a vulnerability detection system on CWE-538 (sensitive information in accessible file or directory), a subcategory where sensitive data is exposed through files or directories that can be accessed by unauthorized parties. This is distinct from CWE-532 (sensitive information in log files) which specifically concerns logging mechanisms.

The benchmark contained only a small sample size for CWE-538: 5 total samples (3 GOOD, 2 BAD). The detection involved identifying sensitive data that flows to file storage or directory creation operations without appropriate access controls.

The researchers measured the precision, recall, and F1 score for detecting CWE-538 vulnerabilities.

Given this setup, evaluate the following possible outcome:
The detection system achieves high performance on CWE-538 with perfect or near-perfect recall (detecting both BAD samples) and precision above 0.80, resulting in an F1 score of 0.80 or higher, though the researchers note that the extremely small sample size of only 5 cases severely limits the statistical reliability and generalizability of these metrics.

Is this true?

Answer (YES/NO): NO